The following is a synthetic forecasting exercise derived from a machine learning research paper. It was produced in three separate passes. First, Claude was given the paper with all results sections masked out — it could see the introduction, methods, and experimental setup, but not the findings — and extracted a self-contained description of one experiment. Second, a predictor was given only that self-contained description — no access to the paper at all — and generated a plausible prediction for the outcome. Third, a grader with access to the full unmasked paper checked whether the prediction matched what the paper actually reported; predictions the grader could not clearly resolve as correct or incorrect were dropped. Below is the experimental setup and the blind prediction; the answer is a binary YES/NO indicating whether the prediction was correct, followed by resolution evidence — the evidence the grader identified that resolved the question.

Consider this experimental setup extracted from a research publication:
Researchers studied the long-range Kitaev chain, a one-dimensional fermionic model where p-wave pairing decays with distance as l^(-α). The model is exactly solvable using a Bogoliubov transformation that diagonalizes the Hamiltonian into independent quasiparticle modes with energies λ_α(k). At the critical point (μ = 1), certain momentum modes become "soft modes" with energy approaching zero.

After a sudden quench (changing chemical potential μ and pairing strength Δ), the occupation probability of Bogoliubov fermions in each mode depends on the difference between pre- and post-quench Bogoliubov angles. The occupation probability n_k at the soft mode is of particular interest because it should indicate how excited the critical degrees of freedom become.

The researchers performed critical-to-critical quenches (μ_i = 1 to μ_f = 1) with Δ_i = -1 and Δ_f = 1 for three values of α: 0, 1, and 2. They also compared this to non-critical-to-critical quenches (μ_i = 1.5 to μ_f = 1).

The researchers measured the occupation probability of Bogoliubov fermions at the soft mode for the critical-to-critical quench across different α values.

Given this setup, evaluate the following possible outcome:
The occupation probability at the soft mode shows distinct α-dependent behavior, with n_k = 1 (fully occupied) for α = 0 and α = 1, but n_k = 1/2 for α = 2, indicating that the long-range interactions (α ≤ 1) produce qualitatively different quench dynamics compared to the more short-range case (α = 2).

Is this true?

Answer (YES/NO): NO